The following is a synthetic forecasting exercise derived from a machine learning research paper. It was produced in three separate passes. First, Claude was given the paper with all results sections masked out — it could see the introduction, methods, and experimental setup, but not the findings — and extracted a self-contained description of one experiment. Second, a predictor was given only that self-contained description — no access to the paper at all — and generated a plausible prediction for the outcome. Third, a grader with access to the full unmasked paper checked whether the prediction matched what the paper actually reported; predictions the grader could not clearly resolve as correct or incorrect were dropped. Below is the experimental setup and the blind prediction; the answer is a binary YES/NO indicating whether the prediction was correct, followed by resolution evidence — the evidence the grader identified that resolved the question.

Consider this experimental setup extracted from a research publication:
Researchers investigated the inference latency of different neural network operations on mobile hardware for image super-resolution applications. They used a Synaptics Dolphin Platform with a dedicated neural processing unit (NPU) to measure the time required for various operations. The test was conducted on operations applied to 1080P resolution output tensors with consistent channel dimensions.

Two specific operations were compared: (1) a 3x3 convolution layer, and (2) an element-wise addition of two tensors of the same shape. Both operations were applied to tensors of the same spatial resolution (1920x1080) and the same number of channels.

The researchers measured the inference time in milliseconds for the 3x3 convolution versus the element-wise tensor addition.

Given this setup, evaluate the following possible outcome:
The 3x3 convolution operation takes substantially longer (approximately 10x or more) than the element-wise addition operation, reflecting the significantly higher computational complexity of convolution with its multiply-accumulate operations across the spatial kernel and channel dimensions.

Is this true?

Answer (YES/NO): NO